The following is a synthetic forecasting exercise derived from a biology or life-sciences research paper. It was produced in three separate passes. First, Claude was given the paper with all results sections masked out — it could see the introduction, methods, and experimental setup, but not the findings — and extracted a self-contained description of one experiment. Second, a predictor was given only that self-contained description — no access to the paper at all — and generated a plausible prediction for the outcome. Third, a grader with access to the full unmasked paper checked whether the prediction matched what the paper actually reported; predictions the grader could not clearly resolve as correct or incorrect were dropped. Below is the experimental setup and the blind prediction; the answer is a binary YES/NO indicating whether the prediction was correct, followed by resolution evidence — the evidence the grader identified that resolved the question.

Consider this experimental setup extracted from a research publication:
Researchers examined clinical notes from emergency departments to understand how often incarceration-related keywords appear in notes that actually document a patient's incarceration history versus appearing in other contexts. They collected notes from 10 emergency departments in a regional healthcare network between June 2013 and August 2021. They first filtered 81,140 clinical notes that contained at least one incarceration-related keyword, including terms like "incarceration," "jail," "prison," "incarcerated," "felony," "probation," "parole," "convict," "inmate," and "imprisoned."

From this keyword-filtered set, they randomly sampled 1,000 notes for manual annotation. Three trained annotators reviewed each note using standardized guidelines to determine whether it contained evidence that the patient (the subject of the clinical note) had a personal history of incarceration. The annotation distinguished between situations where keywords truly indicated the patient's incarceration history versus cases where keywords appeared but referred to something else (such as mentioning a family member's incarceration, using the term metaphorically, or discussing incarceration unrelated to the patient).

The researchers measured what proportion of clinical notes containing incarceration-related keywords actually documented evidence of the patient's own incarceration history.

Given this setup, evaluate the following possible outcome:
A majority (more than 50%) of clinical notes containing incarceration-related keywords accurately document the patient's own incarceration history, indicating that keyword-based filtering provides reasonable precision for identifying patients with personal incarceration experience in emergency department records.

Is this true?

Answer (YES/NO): YES